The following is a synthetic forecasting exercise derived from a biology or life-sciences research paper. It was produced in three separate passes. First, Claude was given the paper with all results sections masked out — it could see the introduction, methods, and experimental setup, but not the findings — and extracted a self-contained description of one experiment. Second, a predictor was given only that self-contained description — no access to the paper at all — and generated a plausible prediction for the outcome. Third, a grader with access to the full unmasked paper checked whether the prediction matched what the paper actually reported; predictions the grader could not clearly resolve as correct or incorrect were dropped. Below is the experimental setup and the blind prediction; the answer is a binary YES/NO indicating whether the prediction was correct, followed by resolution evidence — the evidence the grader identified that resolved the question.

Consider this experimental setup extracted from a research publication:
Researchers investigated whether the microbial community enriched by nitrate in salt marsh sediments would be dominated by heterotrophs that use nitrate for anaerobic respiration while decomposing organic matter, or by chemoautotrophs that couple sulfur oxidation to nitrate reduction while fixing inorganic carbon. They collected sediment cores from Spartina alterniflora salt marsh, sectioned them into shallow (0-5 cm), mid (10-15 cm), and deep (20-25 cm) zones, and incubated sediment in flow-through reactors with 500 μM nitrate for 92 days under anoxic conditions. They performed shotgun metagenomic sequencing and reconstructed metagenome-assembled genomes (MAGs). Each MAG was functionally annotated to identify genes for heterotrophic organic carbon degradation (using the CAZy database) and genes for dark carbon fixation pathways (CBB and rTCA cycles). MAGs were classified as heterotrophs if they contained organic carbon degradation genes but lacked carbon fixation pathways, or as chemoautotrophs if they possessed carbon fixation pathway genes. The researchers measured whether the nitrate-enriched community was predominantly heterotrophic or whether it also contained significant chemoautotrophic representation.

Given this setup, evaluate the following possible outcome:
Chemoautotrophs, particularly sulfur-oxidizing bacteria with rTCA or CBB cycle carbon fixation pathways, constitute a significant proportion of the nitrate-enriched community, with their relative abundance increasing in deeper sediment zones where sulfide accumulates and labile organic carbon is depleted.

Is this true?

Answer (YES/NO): YES